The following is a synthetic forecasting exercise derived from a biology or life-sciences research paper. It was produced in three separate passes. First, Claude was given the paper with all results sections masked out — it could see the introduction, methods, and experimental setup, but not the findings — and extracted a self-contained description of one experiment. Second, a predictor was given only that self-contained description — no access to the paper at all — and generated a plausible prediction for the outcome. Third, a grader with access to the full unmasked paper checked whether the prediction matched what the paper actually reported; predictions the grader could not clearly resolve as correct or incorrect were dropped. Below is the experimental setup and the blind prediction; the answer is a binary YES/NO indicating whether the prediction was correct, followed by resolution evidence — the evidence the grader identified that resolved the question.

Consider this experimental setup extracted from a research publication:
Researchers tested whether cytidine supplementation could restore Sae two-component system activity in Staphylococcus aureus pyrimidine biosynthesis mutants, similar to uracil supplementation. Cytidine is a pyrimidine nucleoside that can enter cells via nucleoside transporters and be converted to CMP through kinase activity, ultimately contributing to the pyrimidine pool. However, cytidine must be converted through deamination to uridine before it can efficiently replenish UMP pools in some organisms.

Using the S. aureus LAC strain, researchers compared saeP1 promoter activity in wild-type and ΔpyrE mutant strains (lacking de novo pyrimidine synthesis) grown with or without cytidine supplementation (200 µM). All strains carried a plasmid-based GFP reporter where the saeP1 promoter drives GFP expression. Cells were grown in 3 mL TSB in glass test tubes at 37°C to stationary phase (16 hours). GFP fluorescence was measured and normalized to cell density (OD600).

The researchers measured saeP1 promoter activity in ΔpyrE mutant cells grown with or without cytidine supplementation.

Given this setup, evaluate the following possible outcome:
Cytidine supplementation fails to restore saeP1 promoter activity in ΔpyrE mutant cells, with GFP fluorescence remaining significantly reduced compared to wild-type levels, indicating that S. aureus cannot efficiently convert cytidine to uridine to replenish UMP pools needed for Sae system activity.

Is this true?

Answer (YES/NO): NO